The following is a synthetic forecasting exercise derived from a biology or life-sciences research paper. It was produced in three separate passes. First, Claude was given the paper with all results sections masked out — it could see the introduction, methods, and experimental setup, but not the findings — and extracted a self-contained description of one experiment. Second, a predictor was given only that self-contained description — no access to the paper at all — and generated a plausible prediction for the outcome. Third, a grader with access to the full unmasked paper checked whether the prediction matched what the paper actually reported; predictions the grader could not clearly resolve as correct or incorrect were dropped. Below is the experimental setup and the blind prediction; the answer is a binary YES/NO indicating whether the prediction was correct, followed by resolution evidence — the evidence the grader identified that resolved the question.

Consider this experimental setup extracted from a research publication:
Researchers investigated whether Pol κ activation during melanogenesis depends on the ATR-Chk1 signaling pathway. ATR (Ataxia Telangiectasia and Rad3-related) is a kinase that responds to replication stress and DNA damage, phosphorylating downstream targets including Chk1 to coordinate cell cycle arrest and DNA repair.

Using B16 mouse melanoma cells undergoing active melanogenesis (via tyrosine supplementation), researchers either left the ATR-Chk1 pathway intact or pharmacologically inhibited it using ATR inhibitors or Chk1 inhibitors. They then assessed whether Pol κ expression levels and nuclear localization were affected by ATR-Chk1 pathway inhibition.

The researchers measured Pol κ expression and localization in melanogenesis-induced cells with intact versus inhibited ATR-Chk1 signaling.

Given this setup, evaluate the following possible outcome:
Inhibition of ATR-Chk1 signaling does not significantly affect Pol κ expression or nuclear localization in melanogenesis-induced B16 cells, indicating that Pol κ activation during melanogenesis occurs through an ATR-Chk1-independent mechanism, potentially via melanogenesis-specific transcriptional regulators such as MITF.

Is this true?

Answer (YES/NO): NO